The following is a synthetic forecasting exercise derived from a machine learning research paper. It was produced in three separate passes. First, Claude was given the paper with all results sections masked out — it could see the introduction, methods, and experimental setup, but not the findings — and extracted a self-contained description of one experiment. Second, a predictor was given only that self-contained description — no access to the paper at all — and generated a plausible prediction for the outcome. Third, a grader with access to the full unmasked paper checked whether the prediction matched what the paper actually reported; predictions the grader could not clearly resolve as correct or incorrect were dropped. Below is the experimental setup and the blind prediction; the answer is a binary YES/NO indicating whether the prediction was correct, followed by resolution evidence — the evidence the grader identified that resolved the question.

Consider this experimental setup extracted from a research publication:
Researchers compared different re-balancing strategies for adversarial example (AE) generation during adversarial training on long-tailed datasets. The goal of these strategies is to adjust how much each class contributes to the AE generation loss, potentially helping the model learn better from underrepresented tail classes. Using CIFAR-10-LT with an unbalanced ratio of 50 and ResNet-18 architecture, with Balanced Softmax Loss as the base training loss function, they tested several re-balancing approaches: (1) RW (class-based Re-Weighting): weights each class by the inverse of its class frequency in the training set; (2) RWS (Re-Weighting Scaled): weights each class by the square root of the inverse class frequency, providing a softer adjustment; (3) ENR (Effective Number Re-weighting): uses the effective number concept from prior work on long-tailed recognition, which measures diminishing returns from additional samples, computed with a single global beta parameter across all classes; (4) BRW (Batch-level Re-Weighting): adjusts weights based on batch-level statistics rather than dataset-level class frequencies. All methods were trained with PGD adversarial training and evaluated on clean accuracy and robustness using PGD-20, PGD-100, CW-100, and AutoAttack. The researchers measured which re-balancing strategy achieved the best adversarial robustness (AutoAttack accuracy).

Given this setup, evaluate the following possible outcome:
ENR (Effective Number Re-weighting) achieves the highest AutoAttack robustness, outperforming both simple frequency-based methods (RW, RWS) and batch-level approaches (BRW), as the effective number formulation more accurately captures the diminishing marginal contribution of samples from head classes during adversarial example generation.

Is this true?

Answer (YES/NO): NO